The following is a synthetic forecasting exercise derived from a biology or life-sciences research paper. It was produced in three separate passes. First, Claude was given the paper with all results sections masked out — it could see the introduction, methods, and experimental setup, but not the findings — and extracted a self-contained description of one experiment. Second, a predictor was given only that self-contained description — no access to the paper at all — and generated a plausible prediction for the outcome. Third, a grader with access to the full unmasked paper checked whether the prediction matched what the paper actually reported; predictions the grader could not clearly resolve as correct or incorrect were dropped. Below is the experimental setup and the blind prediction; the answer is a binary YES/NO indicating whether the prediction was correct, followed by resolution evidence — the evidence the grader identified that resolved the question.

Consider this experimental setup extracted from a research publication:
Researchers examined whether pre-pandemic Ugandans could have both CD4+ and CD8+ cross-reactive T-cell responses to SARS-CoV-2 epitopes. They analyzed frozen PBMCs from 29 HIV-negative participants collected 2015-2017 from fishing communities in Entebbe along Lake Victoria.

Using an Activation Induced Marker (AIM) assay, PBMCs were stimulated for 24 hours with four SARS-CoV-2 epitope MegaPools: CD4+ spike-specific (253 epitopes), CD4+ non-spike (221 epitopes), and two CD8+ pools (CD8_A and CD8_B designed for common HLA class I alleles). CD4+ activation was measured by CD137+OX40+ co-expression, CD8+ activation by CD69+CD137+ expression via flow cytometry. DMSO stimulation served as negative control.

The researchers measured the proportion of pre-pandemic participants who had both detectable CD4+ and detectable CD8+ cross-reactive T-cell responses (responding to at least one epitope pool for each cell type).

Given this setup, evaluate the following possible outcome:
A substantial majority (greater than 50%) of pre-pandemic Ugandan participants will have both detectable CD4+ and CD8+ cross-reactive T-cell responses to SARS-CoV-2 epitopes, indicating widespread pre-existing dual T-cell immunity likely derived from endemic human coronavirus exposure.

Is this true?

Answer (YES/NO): NO